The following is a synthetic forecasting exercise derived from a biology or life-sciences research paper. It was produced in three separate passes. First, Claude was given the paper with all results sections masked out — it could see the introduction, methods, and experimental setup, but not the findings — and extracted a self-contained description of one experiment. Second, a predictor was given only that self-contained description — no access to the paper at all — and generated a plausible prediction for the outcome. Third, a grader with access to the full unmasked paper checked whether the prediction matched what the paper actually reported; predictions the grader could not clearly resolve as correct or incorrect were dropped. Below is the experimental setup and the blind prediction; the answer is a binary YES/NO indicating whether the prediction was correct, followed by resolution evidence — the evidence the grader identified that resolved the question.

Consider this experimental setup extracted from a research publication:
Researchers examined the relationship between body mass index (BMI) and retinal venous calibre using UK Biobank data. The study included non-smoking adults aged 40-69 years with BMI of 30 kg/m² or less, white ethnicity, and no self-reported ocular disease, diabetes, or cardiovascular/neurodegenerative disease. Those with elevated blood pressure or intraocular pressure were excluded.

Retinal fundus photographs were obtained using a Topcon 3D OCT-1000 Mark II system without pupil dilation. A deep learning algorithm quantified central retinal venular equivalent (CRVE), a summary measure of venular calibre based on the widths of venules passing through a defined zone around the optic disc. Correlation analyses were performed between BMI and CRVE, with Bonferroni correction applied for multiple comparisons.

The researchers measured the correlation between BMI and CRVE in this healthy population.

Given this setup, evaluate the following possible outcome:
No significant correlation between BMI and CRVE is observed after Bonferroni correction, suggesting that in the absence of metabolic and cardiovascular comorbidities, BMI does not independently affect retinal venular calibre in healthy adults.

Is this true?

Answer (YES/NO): YES